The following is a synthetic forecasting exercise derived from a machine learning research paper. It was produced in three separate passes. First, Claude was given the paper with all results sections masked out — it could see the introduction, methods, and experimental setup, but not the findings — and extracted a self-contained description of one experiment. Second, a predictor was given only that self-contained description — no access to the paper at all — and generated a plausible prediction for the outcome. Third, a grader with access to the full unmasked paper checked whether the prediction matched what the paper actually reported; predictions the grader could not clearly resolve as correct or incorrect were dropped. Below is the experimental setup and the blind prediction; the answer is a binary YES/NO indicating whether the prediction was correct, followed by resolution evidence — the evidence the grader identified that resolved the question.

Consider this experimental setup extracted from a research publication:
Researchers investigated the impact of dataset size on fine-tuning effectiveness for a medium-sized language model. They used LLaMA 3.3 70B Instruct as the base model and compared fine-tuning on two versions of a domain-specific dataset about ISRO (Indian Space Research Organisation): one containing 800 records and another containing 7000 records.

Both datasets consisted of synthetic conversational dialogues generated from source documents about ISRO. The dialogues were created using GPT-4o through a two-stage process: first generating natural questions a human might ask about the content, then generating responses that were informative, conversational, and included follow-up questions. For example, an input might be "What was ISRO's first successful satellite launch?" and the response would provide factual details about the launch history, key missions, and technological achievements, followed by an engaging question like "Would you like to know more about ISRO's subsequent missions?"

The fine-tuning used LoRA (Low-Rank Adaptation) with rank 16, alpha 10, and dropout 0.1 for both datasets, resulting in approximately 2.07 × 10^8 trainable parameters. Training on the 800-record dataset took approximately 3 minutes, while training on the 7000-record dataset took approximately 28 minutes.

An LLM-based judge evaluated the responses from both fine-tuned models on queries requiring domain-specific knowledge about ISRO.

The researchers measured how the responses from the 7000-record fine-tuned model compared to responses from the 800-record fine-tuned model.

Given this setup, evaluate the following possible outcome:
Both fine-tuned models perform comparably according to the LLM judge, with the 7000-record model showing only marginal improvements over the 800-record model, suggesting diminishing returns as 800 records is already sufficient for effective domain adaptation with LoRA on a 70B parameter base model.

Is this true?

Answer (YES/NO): NO